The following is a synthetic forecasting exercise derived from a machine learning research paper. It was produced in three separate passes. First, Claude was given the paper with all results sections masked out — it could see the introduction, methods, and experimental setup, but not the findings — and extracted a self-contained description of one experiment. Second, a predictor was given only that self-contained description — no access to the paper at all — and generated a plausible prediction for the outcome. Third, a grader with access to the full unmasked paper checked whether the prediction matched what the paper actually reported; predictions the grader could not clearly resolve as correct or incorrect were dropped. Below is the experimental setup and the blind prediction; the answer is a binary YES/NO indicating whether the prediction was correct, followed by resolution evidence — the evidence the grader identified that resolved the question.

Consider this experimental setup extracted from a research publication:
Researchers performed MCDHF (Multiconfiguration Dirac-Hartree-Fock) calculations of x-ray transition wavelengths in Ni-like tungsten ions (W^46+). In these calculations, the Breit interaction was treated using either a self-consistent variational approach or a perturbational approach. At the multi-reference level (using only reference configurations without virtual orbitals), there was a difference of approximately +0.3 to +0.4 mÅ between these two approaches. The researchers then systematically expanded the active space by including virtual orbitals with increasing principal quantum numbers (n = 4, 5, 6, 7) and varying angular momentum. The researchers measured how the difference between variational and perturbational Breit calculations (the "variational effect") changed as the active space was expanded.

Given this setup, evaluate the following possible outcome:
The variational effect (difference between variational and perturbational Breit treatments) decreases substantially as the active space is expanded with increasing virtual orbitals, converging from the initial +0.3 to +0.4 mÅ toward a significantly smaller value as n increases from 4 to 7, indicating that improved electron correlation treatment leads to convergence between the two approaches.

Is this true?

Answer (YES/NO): YES